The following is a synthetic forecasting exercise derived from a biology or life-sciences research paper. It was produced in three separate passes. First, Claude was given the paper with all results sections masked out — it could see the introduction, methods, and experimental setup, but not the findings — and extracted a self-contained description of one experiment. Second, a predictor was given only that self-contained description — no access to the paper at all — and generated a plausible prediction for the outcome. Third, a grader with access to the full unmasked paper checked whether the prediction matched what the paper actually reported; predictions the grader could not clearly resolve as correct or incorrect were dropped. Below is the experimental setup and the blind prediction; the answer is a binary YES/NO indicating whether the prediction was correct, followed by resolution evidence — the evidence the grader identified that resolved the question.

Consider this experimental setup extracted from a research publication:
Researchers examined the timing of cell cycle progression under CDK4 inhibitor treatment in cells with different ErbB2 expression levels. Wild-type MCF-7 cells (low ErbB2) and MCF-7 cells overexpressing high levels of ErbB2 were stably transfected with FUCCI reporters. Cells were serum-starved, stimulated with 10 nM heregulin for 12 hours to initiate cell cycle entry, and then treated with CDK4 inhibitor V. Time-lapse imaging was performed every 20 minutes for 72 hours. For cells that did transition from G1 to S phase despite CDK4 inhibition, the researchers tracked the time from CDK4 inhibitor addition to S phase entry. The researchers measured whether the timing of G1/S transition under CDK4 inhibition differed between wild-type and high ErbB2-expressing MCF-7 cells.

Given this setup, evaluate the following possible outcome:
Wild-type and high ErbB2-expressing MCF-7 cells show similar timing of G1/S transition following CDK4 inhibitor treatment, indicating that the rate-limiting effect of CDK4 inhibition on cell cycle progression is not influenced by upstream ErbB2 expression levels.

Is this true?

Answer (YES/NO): NO